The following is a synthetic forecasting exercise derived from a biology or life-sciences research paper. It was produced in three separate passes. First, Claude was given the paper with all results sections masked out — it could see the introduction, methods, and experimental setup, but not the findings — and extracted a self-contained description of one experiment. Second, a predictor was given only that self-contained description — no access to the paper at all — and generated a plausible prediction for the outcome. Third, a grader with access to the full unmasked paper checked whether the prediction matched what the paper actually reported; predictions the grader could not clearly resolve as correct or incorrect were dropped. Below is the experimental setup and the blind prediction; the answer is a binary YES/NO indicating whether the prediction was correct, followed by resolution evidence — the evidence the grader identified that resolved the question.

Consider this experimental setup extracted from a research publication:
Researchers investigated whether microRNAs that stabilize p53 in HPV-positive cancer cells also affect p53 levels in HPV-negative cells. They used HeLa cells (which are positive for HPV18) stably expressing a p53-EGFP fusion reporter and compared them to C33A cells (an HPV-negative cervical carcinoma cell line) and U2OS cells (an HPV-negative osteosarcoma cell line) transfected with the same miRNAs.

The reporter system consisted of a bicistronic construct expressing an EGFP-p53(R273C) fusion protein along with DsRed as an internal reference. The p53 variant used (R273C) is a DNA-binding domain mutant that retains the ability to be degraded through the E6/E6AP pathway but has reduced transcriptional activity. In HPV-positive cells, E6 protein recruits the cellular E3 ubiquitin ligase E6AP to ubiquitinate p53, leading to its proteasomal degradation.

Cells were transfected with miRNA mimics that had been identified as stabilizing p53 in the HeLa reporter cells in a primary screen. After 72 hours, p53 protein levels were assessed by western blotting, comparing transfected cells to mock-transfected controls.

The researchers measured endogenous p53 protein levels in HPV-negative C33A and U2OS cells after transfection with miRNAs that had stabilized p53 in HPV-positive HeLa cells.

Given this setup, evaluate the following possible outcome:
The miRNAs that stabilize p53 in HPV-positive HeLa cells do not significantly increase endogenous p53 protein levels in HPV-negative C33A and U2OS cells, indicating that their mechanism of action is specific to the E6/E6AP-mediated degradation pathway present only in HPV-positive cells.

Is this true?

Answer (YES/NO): NO